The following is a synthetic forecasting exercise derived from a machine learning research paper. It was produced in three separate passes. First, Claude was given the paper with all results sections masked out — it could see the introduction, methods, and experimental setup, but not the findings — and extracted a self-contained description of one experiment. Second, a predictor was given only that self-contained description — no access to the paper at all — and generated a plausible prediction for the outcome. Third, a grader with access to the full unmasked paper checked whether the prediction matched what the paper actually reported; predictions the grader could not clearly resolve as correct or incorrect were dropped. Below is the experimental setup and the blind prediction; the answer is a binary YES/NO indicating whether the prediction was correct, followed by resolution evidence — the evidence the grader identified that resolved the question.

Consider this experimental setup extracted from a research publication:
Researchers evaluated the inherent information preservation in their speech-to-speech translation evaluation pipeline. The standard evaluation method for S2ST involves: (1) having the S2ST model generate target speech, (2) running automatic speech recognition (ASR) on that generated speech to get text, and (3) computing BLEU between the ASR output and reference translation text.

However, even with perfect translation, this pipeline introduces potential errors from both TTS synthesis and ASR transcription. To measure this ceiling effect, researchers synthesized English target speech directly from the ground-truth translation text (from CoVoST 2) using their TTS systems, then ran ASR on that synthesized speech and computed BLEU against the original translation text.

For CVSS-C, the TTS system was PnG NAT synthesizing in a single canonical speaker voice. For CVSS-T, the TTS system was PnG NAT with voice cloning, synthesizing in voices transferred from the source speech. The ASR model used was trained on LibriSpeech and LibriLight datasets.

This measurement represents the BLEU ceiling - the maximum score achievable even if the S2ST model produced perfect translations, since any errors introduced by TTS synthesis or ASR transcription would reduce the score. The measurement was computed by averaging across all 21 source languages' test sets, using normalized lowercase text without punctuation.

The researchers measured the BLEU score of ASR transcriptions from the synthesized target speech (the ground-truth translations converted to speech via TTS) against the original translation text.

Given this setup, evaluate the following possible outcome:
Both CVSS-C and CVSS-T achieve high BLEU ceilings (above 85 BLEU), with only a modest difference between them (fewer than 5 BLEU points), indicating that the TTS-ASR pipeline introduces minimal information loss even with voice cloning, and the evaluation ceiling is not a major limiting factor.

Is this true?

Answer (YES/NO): YES